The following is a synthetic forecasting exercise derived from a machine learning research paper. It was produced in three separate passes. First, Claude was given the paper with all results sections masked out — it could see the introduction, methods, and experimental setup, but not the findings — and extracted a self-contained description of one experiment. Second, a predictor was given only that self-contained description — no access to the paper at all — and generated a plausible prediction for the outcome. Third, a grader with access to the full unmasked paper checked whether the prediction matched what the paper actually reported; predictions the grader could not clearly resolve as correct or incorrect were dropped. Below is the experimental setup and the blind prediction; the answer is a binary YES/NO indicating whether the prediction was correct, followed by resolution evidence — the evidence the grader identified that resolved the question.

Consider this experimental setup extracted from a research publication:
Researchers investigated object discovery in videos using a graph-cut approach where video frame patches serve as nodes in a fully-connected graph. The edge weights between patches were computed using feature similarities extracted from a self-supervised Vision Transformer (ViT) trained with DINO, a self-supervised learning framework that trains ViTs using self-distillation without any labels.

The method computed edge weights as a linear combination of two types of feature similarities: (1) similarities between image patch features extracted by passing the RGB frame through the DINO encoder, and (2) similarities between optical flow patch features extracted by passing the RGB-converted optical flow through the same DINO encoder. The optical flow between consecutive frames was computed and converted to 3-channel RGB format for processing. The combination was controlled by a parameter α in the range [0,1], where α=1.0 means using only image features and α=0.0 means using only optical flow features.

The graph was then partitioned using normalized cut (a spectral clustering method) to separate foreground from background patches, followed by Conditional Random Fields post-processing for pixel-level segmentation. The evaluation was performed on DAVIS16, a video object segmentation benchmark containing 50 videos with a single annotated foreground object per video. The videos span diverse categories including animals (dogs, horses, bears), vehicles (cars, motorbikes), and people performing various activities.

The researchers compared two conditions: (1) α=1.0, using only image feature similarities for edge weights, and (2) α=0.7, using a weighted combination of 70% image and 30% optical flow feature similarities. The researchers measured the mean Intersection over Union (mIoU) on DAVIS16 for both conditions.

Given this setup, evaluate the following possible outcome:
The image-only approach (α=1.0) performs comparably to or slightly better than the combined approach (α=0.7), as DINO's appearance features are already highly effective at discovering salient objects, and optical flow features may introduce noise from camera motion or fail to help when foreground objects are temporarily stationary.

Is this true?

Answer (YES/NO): NO